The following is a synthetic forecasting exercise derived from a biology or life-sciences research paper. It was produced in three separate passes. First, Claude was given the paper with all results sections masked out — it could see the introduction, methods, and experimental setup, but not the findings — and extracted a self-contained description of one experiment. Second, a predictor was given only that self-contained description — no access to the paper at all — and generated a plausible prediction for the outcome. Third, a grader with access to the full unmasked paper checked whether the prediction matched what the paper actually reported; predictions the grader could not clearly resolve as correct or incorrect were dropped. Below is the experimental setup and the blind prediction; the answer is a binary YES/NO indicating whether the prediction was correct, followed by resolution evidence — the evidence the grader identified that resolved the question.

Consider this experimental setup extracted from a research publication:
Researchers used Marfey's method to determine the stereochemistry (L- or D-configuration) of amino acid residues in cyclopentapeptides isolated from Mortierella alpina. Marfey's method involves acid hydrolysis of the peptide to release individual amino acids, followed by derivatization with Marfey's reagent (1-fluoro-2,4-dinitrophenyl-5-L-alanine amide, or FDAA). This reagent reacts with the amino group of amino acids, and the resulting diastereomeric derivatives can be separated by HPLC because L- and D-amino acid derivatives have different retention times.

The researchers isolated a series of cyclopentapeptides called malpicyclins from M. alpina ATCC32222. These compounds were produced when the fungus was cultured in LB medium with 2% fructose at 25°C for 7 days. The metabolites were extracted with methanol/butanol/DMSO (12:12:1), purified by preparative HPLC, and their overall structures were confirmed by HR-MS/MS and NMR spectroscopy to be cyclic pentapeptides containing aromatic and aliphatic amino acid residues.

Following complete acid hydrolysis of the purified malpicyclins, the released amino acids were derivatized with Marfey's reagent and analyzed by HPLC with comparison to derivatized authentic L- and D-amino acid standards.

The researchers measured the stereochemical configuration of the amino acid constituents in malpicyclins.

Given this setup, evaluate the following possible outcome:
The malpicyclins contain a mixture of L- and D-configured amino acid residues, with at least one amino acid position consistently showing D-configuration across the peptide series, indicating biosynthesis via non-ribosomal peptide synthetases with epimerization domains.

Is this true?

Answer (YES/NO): YES